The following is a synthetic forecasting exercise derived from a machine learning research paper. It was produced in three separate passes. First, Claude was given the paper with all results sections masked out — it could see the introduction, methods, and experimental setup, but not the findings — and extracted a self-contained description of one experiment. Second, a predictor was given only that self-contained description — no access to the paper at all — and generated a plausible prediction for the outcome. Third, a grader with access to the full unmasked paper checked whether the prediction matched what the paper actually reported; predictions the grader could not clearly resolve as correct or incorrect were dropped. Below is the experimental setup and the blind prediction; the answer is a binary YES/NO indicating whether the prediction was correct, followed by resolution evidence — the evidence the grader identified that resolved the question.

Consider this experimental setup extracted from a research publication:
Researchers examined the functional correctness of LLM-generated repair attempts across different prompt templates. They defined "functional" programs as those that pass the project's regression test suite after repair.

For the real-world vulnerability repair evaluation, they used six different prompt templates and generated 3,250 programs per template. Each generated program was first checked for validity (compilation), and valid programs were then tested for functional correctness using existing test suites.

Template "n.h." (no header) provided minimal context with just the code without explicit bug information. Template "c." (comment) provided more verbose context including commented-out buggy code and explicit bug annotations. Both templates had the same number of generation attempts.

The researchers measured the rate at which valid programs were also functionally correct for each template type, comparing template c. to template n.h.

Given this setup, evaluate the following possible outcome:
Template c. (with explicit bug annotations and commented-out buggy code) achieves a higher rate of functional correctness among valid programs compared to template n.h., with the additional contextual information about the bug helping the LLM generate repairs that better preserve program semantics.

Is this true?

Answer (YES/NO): NO